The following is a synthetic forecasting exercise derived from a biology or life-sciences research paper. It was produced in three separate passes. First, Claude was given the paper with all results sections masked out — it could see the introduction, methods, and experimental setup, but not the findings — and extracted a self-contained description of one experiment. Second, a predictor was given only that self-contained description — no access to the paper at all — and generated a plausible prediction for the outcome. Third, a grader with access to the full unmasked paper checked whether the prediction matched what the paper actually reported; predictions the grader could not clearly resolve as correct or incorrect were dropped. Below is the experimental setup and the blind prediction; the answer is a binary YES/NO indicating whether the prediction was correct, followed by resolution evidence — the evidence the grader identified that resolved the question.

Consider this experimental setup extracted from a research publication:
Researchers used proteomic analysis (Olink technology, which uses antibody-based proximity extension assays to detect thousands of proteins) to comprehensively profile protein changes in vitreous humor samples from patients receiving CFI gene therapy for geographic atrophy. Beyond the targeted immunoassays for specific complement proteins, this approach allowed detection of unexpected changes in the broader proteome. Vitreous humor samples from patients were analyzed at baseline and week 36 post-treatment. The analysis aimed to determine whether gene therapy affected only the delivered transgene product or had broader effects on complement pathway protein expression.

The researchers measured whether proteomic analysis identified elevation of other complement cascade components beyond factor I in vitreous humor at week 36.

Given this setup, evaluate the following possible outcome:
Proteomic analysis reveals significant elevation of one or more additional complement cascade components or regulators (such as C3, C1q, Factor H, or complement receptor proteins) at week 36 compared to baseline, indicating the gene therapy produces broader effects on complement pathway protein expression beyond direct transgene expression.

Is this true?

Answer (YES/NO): NO